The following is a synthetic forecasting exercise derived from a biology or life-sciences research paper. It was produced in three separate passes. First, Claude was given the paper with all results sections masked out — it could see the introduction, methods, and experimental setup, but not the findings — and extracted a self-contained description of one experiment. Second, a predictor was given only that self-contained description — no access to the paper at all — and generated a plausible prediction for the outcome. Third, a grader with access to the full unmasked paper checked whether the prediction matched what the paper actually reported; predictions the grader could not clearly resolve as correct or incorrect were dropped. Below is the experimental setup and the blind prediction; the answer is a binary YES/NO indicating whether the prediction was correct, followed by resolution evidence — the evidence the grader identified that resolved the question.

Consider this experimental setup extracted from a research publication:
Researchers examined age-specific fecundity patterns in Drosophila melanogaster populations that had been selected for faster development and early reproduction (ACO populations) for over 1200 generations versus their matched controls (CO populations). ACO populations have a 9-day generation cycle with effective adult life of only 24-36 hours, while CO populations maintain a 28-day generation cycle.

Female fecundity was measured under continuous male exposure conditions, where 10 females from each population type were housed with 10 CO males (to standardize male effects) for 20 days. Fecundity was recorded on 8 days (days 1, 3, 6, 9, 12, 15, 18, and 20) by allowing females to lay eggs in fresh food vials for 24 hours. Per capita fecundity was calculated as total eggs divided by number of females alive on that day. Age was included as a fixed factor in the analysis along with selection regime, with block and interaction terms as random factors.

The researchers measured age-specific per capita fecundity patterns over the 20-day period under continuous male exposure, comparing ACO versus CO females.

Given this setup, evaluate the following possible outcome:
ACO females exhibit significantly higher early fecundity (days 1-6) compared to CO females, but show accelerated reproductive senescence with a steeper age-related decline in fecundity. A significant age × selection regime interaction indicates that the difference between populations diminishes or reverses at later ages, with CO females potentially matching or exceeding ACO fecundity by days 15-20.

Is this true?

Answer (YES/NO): NO